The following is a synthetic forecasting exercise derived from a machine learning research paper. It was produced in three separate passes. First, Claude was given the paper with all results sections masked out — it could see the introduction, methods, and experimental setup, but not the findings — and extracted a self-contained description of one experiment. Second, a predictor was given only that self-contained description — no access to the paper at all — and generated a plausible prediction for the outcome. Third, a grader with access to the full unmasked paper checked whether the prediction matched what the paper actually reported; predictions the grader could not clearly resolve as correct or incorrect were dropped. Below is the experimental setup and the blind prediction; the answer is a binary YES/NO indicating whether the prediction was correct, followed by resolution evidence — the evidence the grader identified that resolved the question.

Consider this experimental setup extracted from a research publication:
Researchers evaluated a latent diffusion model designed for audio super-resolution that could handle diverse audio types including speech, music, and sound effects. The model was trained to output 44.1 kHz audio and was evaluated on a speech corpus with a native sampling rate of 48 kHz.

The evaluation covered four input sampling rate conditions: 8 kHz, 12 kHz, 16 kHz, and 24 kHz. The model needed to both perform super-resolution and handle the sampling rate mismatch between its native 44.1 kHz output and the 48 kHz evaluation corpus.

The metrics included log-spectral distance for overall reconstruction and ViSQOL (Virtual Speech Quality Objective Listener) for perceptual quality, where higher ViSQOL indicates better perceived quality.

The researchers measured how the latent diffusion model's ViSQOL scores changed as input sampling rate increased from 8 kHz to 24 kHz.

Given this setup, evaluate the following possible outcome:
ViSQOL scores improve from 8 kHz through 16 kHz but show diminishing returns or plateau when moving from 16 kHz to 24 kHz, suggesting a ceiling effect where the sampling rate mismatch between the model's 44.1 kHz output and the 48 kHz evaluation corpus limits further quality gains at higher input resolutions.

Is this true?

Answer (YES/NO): NO